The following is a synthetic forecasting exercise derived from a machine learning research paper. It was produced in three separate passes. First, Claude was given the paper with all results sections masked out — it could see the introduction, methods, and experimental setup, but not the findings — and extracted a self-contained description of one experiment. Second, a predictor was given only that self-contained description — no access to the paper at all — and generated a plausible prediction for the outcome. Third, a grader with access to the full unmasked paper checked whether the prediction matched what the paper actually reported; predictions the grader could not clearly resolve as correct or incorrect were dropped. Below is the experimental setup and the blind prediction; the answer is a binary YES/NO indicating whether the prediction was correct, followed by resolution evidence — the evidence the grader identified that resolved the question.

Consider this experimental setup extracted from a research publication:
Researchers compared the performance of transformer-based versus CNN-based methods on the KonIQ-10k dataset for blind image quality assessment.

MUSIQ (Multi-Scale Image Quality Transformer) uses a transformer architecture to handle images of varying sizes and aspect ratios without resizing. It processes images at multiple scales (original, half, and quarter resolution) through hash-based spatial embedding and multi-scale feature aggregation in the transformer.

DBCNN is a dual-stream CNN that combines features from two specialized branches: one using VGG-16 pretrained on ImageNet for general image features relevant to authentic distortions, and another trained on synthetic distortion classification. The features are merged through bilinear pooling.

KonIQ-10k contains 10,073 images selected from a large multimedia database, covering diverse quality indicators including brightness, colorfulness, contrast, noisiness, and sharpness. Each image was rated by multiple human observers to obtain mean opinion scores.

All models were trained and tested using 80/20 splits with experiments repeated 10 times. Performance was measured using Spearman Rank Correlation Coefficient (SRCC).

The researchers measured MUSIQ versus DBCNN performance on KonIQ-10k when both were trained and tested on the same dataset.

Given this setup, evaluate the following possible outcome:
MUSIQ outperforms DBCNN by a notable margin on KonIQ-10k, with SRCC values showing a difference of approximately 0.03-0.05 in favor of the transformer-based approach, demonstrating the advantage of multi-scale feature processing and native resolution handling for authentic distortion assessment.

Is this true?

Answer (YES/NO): YES